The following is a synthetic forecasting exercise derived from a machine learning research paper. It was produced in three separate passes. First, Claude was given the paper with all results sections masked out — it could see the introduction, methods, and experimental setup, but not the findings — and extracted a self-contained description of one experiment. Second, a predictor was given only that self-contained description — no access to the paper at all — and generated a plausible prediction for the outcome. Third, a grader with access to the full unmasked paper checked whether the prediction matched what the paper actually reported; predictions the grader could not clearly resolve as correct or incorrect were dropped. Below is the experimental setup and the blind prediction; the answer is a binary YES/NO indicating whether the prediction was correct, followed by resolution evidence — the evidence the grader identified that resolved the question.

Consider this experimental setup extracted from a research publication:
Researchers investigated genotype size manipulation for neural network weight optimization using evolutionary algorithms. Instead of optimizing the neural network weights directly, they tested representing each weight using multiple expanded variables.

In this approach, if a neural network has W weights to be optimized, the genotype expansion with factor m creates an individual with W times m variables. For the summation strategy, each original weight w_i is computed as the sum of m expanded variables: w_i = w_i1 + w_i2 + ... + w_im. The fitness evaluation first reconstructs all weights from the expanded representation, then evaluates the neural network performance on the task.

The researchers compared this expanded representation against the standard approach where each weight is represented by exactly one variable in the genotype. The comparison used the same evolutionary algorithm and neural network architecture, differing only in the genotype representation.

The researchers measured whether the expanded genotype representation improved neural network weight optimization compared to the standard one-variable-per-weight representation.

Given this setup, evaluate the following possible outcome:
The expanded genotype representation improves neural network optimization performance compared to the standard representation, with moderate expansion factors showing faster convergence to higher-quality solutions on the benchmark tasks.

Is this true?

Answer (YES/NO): YES